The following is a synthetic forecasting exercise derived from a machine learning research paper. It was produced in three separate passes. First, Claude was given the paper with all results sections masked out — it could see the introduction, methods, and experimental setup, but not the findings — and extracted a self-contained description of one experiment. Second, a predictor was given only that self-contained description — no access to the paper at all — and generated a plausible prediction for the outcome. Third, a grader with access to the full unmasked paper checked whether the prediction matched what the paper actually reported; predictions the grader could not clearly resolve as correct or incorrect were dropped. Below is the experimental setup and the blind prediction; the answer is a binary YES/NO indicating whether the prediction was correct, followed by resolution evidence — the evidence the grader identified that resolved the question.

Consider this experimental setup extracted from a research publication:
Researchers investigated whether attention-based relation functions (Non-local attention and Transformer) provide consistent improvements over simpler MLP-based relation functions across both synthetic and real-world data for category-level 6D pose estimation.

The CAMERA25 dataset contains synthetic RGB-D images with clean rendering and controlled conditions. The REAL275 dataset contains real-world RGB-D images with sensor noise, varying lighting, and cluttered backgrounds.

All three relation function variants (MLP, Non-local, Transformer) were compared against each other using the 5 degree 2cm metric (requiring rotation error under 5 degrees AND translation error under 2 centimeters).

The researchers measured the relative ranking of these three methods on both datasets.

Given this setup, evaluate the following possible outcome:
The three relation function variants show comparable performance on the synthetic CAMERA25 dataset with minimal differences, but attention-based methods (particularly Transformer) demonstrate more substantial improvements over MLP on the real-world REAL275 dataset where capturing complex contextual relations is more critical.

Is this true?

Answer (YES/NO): NO